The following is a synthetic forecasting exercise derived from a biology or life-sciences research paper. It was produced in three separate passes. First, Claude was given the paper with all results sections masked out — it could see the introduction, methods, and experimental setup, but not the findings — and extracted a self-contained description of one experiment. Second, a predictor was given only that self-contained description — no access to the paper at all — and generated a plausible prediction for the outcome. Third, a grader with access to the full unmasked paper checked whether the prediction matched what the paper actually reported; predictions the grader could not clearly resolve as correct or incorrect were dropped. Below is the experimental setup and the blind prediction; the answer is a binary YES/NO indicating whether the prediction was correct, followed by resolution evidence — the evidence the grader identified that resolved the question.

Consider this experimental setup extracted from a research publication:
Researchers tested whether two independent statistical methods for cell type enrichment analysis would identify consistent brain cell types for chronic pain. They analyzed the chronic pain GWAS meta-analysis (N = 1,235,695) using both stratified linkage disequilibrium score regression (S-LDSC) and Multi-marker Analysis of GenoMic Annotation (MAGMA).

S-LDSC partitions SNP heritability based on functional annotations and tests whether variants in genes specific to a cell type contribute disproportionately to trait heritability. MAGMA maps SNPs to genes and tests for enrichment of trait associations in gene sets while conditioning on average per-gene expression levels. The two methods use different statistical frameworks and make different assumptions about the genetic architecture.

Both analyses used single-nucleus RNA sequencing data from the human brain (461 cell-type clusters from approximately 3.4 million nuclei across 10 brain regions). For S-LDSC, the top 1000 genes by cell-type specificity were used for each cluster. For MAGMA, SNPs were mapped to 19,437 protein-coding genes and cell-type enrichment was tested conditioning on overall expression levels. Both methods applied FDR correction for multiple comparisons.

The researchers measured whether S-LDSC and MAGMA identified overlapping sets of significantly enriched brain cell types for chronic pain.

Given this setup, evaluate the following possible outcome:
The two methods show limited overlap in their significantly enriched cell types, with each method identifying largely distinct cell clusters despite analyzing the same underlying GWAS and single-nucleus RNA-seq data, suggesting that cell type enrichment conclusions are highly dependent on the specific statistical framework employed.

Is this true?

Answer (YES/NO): NO